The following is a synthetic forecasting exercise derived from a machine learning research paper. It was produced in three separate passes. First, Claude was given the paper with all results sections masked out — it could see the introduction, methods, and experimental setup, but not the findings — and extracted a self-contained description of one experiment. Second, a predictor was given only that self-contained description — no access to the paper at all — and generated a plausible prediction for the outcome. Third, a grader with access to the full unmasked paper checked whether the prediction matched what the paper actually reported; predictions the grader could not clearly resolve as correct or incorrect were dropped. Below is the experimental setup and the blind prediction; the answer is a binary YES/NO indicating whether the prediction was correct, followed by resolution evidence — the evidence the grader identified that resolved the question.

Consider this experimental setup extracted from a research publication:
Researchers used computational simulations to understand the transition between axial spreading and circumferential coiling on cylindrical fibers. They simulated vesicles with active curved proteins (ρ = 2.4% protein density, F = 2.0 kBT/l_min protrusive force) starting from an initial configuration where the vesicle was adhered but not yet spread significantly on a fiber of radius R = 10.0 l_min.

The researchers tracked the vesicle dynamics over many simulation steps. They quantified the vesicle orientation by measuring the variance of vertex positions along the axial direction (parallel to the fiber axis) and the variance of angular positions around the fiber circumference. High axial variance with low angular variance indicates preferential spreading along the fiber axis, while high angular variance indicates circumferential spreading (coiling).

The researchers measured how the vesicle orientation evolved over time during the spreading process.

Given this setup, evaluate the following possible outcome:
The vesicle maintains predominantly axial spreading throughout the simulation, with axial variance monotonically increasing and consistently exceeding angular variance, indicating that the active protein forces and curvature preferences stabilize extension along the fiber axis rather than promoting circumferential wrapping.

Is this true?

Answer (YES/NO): NO